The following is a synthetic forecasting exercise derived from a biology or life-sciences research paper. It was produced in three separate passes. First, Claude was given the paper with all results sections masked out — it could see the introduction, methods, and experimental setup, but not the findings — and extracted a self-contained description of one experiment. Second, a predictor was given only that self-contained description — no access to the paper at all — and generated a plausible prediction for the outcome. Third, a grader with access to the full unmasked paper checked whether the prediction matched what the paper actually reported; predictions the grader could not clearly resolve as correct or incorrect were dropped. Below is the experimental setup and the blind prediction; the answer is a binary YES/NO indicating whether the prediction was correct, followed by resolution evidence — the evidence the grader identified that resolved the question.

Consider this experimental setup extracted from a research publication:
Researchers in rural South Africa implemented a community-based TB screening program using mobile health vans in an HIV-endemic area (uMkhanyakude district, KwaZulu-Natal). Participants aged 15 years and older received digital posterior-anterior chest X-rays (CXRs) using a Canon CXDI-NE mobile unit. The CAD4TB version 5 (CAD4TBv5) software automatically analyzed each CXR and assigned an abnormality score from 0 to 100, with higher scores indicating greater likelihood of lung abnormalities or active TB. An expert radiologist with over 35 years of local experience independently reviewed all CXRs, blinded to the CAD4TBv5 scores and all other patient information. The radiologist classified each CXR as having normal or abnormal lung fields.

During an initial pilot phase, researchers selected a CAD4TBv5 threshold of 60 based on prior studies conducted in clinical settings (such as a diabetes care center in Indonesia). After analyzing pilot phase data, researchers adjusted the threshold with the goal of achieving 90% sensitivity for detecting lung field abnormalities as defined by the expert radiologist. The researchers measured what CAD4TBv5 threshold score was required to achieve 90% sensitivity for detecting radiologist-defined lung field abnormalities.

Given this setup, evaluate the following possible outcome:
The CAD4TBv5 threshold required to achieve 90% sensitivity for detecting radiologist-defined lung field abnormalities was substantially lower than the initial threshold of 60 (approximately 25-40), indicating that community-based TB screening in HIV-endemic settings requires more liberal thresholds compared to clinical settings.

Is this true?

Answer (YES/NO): YES